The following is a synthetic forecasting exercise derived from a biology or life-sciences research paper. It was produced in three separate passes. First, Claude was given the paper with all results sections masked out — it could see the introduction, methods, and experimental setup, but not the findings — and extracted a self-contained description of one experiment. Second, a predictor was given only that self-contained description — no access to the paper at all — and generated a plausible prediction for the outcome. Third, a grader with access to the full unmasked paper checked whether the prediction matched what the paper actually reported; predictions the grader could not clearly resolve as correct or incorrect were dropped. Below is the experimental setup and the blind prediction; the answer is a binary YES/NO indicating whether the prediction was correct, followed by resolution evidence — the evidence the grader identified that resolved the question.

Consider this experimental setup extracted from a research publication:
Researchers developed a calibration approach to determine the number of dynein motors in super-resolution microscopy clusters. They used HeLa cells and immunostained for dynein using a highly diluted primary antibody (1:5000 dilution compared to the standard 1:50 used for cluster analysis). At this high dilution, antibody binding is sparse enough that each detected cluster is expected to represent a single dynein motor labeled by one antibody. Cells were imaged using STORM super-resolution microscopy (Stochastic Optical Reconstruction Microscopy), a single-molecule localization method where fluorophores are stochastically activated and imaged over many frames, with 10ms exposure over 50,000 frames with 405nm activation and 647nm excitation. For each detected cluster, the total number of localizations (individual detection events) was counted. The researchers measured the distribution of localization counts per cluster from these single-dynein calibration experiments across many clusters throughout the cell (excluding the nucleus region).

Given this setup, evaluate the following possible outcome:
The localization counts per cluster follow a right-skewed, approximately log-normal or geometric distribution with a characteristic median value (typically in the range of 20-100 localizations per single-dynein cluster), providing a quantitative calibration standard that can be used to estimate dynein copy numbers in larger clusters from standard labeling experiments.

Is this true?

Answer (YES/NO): YES